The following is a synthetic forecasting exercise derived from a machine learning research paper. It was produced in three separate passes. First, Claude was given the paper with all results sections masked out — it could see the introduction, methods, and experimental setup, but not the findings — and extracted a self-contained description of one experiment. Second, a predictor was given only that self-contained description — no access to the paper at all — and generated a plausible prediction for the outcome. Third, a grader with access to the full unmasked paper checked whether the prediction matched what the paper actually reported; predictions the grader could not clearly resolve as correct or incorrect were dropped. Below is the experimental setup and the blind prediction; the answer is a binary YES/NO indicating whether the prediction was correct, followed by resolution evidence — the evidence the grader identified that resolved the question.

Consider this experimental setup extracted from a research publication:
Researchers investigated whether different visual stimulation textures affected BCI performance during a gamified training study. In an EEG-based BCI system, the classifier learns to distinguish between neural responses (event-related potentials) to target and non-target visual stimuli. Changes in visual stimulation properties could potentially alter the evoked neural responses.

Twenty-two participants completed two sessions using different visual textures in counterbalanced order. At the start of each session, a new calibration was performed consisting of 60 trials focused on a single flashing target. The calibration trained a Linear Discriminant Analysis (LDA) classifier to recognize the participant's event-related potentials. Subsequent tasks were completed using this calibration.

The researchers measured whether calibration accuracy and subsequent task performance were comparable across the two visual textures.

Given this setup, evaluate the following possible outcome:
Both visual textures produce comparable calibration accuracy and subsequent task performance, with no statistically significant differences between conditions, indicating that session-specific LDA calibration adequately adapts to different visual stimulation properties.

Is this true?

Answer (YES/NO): YES